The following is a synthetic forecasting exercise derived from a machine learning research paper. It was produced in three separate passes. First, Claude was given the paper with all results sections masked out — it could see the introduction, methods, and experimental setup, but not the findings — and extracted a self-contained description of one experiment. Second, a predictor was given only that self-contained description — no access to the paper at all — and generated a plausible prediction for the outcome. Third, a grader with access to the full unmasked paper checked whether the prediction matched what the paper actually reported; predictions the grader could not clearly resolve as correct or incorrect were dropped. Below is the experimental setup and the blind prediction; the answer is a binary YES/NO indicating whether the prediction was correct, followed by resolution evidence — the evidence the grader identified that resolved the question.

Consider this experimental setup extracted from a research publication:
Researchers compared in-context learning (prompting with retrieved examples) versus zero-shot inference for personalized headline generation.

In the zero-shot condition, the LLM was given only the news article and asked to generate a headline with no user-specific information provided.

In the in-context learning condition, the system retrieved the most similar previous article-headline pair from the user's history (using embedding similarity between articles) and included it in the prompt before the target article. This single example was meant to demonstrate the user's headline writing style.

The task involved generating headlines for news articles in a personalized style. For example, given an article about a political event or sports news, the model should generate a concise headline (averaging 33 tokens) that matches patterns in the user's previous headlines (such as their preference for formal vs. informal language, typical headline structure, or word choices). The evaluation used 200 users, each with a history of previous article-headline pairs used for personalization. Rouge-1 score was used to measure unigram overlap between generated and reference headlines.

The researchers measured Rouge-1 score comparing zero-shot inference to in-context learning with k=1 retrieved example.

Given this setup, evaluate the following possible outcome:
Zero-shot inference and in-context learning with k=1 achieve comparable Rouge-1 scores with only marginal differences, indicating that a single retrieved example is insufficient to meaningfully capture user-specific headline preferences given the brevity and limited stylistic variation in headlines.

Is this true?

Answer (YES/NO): YES